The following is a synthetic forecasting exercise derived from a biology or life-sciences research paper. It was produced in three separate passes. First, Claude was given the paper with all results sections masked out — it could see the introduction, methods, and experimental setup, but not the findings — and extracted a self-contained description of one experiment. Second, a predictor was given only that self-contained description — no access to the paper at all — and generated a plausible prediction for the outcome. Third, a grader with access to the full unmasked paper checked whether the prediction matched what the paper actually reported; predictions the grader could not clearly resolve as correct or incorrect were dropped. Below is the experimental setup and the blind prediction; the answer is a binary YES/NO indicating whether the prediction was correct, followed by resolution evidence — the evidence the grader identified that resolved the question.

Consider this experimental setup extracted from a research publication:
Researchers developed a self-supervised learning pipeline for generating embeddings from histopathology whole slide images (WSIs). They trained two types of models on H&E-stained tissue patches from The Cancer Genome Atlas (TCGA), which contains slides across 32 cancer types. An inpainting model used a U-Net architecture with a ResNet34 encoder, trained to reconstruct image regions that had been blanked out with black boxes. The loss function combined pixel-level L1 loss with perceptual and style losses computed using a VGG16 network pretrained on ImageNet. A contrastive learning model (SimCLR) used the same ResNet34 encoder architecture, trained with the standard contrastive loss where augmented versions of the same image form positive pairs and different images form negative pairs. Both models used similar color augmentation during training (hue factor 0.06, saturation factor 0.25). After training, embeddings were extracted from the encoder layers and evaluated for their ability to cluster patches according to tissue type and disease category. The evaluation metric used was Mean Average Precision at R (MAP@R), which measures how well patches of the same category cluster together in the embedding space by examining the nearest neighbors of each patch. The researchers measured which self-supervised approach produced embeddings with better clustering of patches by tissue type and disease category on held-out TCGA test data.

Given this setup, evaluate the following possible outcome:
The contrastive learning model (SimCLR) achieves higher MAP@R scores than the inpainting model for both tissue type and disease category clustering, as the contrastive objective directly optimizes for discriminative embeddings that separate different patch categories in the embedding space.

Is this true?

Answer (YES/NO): NO